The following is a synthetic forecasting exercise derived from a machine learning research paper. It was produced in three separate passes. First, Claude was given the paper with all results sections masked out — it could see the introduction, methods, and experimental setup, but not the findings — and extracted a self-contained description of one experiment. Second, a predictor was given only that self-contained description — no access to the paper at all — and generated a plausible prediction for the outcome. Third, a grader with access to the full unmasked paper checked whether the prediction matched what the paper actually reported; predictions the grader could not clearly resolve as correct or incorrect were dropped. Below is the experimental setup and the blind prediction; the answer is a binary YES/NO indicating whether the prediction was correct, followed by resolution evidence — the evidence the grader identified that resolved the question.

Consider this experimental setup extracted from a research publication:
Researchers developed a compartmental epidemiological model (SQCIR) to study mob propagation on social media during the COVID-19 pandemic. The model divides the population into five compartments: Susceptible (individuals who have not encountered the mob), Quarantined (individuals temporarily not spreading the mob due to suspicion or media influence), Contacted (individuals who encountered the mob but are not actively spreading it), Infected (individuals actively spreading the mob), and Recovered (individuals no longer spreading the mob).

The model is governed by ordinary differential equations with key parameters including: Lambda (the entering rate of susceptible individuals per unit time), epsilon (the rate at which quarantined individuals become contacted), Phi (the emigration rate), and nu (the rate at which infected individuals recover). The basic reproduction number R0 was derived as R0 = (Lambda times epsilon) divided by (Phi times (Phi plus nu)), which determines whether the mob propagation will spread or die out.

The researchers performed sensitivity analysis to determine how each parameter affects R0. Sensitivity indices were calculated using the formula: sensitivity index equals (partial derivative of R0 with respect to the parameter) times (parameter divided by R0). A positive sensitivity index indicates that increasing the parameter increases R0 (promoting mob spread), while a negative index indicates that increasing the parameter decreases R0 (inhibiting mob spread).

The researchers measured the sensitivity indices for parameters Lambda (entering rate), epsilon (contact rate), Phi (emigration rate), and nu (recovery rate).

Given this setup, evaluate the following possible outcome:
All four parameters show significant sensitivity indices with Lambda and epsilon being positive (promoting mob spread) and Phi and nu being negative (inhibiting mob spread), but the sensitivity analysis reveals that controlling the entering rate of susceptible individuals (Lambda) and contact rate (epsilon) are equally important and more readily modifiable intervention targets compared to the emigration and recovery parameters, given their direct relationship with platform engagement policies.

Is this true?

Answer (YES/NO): NO